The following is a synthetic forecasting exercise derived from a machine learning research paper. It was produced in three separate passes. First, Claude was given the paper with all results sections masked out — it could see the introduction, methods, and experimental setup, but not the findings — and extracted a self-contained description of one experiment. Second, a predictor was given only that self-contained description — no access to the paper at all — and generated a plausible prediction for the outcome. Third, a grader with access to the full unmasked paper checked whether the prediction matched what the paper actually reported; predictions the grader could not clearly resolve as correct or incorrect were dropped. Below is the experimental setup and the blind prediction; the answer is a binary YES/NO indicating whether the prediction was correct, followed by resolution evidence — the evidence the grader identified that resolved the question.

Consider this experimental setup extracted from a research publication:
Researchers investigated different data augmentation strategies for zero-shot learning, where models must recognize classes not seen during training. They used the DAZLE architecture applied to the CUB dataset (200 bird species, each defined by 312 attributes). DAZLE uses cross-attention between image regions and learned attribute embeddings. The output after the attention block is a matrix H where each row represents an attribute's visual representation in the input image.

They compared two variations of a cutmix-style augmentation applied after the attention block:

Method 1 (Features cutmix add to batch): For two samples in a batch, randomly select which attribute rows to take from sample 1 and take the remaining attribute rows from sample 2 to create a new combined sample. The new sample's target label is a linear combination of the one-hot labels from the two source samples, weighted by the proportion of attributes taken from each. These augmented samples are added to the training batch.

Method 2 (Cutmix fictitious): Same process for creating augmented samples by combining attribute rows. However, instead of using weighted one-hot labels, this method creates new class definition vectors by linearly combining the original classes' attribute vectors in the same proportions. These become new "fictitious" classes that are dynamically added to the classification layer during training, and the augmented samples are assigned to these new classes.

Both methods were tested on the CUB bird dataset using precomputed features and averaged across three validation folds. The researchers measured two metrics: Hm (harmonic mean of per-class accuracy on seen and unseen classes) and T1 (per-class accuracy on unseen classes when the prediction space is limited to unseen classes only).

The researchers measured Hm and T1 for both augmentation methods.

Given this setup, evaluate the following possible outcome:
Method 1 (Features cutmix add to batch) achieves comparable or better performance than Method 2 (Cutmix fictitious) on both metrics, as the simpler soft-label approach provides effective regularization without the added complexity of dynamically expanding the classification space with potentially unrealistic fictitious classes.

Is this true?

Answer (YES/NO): YES